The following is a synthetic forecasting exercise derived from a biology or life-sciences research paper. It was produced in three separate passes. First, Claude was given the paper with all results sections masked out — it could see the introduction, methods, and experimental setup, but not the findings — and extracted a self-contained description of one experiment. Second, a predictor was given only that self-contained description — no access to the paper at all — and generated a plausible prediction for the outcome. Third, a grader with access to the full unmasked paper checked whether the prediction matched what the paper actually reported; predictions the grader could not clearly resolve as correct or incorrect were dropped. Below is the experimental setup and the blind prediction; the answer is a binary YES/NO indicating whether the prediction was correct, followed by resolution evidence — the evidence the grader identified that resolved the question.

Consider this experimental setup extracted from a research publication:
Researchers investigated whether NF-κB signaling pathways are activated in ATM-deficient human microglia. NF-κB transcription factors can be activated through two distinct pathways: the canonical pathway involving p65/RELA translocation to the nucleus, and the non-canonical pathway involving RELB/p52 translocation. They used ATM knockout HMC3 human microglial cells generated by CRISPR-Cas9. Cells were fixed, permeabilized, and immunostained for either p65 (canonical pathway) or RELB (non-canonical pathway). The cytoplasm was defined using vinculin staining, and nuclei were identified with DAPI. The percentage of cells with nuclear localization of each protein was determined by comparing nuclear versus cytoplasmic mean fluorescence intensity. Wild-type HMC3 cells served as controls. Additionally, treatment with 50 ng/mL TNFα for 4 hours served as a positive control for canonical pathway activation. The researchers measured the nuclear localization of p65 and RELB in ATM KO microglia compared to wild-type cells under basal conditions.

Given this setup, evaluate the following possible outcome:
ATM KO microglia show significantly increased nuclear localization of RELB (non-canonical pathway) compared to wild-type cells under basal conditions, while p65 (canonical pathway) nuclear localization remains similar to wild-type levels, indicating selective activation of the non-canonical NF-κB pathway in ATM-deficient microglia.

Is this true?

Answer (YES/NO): YES